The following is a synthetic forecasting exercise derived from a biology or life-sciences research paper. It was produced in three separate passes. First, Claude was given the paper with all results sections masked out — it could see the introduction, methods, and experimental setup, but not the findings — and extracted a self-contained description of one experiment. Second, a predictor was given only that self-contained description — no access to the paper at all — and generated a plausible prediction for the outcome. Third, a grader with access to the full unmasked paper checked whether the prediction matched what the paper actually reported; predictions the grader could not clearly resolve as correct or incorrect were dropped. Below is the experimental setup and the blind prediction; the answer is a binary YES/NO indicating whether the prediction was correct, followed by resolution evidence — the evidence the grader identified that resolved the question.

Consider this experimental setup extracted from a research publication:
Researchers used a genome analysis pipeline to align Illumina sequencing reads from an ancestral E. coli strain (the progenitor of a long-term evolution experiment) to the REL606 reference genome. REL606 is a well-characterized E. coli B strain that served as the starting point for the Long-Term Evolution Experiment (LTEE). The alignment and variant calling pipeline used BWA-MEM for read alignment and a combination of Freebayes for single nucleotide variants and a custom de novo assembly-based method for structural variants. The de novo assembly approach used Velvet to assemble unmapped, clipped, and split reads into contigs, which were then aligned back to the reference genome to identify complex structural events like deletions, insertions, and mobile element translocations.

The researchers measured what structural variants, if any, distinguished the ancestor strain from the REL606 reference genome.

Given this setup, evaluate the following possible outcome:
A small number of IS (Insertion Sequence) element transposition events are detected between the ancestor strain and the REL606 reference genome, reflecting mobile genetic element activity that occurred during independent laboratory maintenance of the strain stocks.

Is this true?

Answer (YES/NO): NO